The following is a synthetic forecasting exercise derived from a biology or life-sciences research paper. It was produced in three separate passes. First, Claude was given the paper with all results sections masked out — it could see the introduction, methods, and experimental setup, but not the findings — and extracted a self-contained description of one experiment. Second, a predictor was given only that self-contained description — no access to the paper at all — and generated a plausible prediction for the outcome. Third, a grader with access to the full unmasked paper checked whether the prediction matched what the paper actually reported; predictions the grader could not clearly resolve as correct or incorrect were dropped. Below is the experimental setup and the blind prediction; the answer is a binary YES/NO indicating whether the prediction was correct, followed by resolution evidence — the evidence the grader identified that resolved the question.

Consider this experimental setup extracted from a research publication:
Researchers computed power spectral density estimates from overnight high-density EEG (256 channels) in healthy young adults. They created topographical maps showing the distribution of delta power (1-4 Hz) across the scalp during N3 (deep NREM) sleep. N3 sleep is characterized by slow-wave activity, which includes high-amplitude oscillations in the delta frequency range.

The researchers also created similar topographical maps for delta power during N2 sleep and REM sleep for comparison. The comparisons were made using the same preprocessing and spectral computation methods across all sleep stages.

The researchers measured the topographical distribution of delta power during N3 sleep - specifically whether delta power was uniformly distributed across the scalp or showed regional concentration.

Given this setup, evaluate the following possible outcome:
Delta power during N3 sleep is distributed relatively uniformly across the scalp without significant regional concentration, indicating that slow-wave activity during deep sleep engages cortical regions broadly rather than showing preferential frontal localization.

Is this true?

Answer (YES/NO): NO